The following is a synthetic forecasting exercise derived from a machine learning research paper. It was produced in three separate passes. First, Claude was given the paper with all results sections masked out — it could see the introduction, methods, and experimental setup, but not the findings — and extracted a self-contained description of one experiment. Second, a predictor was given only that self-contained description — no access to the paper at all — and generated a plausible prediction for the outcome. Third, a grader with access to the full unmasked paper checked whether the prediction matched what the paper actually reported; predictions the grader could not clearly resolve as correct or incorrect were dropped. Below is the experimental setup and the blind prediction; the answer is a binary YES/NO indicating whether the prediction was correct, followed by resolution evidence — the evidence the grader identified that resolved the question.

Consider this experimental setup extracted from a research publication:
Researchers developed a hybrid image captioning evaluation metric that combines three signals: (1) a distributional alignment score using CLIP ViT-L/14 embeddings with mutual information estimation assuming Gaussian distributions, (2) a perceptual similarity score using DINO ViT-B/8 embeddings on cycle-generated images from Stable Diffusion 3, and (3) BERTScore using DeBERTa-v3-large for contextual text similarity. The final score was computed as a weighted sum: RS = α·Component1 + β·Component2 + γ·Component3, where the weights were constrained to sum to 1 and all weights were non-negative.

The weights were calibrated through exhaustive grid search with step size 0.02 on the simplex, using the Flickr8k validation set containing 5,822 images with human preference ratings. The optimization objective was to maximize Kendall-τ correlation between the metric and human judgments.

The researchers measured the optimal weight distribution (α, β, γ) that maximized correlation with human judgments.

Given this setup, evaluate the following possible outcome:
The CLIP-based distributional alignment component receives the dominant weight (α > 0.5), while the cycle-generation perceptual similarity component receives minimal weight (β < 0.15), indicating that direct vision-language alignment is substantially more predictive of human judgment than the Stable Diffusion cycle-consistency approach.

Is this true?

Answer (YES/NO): YES